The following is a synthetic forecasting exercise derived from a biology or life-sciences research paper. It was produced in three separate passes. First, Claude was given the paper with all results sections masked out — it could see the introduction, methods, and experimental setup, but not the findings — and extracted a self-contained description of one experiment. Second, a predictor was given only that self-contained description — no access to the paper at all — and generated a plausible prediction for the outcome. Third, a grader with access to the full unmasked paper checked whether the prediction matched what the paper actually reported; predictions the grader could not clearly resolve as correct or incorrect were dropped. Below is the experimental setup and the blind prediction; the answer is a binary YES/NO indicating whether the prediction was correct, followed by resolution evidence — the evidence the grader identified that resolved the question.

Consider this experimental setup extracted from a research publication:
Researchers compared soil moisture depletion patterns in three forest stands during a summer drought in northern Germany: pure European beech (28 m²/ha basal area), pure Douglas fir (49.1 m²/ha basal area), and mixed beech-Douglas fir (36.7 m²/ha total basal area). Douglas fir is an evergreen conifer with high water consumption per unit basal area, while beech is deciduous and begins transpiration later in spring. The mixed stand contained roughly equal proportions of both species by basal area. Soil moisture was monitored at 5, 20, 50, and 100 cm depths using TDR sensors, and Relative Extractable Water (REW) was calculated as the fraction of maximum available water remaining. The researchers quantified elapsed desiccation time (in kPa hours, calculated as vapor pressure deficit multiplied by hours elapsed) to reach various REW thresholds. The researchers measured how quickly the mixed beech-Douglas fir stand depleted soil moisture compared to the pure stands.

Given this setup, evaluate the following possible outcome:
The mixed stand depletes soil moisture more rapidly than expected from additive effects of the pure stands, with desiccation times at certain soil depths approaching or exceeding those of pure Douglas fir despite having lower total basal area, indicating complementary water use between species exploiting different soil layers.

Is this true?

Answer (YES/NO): NO